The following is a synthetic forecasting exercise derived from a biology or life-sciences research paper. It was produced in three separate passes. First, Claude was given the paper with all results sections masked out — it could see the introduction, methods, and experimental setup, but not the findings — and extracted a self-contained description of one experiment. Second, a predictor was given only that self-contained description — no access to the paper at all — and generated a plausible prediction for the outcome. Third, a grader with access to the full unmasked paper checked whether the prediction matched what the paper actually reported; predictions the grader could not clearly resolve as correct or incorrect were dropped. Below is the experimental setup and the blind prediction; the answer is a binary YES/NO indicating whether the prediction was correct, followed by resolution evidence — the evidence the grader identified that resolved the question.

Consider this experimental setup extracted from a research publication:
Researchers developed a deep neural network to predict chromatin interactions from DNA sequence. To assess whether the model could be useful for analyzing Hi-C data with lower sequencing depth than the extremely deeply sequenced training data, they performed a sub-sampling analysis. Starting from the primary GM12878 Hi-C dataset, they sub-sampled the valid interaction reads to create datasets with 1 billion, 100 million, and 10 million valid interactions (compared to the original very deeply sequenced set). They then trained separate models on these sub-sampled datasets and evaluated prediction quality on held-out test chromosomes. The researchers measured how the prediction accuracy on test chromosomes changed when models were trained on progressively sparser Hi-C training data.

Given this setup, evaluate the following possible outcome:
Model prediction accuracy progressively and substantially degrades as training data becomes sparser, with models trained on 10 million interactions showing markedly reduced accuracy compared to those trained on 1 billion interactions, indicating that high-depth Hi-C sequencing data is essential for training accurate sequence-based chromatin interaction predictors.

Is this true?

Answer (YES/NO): NO